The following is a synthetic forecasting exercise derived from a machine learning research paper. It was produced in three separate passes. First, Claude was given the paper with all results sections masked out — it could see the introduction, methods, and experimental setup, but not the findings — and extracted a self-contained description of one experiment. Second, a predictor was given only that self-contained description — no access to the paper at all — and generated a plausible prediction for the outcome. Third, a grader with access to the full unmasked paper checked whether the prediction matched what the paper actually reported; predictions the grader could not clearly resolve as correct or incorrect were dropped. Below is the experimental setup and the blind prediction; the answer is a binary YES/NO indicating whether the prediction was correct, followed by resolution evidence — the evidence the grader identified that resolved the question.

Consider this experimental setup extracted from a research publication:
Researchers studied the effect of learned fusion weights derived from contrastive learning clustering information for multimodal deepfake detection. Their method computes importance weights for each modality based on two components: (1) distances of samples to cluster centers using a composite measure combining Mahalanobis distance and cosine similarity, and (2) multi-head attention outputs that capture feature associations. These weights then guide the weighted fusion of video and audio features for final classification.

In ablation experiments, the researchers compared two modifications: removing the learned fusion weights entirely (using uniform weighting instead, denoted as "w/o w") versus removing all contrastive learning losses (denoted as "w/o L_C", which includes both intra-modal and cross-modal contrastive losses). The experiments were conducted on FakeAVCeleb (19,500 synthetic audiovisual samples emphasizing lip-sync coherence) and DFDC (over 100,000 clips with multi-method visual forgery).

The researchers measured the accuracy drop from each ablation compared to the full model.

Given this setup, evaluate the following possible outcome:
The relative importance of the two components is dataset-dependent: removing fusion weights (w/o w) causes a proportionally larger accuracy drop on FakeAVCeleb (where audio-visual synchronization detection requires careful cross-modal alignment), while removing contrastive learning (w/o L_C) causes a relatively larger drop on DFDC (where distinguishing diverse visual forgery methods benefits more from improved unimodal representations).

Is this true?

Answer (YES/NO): NO